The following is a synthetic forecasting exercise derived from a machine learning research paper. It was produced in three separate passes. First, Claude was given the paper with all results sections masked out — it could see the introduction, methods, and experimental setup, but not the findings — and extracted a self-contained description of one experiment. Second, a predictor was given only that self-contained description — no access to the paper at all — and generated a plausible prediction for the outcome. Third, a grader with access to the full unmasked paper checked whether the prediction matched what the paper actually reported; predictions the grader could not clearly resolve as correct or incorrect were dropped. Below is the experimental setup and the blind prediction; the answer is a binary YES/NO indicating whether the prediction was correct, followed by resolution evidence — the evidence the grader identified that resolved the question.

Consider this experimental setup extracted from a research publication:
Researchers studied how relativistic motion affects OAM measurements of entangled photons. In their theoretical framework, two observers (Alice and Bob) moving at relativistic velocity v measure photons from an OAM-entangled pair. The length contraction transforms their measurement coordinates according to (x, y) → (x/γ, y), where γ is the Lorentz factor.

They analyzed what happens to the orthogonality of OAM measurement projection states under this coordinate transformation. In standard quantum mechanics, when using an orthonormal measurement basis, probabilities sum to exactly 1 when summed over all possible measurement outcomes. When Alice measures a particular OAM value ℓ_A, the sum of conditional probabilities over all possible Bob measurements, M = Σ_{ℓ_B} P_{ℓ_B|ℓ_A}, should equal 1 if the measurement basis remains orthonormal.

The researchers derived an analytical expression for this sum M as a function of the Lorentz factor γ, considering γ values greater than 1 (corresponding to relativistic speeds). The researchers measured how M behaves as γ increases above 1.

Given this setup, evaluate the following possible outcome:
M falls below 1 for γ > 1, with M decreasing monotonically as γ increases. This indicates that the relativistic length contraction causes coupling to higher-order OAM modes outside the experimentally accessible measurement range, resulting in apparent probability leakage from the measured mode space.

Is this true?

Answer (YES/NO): NO